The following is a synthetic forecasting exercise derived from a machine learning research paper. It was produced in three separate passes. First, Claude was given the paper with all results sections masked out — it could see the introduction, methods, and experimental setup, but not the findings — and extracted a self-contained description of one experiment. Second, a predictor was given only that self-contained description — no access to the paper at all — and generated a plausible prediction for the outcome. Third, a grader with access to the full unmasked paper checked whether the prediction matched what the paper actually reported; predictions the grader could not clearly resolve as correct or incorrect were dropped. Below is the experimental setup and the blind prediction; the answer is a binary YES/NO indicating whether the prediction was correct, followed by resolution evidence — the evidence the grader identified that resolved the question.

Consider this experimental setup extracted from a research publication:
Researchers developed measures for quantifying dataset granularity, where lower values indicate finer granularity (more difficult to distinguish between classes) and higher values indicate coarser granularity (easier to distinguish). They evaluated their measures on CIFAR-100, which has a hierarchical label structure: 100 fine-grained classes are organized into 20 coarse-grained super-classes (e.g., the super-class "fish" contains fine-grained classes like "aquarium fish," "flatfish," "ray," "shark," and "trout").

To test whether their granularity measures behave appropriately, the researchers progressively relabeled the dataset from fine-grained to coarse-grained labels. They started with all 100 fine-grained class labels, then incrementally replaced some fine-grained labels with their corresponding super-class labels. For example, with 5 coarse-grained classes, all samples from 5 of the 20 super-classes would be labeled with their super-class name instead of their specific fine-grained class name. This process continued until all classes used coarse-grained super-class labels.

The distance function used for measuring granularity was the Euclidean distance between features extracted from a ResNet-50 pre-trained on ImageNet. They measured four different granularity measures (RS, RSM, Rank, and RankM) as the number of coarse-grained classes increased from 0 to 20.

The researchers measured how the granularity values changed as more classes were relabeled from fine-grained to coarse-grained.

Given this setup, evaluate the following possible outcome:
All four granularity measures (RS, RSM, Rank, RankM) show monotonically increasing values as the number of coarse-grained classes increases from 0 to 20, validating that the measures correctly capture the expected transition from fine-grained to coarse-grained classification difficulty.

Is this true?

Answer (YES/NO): YES